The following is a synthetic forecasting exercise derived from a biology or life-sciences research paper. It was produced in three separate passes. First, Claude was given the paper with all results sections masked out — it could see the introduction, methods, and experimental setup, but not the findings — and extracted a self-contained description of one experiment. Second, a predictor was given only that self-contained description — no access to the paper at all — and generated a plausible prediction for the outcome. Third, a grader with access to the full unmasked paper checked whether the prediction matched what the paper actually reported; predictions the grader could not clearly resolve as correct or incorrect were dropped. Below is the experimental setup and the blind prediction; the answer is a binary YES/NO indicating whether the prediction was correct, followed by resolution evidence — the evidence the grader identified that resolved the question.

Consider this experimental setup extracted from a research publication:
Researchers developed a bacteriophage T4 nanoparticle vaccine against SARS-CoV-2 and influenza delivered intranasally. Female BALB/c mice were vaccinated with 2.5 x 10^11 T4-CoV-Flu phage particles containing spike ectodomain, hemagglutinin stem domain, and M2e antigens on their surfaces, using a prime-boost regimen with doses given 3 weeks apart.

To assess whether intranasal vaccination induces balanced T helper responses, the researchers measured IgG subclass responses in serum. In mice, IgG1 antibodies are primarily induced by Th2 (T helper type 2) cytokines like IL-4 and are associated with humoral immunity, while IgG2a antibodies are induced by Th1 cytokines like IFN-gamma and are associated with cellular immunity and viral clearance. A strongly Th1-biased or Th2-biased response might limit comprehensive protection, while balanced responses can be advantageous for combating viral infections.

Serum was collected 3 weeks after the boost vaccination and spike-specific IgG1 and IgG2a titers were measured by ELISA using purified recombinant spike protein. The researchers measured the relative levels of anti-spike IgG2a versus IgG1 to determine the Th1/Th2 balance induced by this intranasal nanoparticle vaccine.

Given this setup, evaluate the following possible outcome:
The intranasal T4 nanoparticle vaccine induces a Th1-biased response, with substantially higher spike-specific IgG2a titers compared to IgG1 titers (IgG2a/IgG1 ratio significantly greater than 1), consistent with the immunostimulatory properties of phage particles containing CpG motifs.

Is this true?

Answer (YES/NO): NO